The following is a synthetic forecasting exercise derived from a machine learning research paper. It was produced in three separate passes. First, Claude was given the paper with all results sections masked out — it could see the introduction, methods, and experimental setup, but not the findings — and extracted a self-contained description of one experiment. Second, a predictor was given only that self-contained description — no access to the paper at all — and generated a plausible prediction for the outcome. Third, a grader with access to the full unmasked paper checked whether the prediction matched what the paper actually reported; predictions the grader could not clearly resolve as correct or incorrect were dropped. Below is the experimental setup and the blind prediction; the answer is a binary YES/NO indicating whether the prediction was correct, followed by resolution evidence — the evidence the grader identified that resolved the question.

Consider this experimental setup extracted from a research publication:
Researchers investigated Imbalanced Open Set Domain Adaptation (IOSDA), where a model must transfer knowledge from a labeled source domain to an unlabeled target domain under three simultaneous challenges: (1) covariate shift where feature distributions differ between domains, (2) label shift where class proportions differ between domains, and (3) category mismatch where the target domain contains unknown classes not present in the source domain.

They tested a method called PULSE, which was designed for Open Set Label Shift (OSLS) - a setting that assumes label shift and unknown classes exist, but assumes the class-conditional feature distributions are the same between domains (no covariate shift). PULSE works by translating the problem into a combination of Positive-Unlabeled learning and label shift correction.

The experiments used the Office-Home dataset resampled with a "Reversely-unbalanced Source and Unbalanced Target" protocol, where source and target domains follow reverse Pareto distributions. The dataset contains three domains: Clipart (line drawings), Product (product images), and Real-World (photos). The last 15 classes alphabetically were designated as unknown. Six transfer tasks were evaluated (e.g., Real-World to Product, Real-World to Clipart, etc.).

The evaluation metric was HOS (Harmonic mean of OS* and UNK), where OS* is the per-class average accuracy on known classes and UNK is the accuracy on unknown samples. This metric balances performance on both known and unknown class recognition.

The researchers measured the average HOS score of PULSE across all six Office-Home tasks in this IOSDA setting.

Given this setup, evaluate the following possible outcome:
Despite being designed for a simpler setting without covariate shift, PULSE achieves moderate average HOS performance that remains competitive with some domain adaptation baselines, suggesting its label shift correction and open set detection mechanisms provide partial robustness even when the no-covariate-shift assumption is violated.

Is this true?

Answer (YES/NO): NO